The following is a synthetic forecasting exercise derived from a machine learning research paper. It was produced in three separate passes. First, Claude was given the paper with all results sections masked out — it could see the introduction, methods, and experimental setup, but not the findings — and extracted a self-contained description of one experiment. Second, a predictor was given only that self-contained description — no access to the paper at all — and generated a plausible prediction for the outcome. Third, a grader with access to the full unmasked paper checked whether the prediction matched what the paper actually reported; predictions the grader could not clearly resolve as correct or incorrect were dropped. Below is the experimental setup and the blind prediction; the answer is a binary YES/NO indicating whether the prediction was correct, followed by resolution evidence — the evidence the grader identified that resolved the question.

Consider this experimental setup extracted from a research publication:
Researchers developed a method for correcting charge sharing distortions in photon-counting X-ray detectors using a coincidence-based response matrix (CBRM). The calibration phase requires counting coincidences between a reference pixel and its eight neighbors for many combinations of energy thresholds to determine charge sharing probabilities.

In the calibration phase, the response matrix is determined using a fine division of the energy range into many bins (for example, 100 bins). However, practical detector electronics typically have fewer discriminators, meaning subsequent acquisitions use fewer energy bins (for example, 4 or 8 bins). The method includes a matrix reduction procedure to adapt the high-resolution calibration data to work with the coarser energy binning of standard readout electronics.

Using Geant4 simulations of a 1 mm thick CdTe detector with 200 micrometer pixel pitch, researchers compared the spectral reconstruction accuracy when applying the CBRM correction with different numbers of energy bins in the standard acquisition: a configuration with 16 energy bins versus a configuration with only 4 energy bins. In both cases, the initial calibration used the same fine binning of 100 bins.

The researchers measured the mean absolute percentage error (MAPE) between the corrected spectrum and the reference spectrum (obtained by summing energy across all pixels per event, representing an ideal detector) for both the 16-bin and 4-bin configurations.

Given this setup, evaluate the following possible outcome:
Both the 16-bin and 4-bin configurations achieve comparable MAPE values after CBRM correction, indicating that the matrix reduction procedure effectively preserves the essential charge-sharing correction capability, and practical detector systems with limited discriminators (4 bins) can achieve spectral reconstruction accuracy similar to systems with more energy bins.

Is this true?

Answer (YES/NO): YES